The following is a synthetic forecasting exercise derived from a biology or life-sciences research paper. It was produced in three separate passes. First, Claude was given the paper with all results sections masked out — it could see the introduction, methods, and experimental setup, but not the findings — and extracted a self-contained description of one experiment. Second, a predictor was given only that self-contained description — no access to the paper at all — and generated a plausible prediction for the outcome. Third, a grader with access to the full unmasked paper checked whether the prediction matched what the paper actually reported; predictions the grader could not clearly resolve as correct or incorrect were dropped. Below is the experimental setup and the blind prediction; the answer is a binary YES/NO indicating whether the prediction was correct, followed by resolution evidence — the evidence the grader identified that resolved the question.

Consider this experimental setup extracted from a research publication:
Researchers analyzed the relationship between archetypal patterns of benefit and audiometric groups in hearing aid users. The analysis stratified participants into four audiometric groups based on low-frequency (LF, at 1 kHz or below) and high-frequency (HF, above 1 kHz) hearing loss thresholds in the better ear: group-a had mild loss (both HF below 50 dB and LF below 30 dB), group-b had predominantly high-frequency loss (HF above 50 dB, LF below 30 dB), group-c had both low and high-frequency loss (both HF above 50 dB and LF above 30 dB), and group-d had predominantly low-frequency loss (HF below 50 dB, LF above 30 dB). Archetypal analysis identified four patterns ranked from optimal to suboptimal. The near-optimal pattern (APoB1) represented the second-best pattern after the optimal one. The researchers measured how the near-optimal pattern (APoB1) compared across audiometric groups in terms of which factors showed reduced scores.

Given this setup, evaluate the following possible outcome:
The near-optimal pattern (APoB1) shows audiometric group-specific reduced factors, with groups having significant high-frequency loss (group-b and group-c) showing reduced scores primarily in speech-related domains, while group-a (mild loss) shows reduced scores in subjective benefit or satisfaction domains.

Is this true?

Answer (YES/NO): NO